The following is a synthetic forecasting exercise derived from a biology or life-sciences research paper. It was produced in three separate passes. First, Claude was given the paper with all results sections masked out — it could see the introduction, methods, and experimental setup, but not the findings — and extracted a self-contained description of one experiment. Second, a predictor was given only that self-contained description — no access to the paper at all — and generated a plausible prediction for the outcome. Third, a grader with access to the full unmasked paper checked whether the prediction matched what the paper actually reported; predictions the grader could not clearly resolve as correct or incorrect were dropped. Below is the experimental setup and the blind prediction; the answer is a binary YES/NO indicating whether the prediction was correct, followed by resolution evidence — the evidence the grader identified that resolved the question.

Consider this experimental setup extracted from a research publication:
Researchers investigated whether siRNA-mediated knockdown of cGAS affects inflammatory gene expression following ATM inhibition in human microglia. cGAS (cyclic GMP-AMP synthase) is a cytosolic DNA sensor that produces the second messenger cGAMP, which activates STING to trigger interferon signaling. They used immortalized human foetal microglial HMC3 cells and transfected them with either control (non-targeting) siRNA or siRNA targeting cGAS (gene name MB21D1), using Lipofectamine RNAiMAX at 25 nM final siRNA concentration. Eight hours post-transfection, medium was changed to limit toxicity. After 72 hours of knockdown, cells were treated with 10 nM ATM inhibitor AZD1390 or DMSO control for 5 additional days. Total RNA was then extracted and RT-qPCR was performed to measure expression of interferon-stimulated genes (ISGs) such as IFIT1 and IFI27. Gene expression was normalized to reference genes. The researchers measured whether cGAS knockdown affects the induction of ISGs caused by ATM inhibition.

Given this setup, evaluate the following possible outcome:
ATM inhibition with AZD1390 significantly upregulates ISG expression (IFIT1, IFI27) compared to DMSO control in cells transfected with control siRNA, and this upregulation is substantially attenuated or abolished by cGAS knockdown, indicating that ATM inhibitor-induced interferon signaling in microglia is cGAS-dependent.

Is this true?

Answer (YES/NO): YES